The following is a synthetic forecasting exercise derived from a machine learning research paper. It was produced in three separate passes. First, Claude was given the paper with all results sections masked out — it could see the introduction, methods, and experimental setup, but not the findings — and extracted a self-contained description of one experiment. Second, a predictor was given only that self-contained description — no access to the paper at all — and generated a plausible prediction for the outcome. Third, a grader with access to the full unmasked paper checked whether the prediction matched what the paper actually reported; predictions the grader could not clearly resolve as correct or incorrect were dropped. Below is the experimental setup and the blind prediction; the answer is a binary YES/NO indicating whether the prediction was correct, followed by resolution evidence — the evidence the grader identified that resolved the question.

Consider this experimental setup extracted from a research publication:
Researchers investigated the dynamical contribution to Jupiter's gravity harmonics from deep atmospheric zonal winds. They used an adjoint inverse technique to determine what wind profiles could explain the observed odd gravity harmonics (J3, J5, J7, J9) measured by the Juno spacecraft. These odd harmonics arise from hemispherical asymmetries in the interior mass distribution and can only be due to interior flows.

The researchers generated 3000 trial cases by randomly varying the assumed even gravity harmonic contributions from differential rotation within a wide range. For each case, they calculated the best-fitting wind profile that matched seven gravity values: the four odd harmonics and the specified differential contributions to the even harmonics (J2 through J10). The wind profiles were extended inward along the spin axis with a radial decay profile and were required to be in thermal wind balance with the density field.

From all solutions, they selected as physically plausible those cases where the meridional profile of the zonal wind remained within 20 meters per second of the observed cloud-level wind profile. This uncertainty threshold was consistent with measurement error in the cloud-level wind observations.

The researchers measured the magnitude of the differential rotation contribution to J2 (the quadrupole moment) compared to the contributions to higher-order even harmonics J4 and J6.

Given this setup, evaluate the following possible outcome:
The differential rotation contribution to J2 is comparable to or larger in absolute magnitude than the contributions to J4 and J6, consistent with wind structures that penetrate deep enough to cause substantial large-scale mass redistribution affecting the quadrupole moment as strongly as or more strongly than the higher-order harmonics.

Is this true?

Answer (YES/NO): YES